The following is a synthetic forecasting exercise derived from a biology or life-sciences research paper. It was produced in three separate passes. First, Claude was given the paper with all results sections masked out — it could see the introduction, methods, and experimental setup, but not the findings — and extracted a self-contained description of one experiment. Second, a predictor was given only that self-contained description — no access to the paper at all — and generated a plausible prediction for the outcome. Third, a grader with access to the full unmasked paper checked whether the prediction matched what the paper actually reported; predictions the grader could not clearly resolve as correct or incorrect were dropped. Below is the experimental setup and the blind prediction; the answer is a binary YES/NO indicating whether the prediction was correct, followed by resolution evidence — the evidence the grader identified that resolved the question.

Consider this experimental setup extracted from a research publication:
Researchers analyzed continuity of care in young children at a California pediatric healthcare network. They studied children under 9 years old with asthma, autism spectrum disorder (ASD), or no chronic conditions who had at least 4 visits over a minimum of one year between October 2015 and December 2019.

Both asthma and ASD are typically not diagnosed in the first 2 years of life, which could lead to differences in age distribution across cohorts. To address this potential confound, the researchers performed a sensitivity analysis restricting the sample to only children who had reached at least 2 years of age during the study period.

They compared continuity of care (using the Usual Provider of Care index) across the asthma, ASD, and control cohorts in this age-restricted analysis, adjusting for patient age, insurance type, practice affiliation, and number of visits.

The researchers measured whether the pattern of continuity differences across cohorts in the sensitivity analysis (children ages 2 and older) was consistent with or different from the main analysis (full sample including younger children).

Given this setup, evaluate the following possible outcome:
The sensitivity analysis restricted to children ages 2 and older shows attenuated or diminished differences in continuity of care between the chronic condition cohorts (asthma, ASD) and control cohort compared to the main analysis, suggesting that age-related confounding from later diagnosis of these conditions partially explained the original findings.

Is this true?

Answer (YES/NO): NO